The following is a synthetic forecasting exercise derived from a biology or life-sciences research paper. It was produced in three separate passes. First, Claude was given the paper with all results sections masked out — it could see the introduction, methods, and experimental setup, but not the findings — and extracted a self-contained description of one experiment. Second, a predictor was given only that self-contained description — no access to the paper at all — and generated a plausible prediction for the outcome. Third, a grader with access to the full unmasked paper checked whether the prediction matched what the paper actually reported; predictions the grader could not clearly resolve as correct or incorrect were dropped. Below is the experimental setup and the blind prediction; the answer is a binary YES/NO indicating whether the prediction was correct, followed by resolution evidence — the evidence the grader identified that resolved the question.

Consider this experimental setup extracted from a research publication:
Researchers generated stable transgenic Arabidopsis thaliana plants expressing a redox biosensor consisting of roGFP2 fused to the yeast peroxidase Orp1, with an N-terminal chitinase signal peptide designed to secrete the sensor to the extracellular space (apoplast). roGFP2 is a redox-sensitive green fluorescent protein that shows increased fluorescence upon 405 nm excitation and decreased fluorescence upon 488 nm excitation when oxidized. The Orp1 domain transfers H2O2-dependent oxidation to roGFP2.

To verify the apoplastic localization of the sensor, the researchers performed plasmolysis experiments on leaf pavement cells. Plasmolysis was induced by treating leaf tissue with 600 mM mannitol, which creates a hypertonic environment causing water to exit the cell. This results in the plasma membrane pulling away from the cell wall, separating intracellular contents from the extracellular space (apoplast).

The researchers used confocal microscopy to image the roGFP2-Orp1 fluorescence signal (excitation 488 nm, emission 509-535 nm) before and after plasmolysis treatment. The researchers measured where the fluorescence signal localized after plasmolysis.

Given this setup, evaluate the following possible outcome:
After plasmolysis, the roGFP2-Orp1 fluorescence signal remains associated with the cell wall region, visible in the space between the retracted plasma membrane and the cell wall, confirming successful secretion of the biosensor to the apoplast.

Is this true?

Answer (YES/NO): YES